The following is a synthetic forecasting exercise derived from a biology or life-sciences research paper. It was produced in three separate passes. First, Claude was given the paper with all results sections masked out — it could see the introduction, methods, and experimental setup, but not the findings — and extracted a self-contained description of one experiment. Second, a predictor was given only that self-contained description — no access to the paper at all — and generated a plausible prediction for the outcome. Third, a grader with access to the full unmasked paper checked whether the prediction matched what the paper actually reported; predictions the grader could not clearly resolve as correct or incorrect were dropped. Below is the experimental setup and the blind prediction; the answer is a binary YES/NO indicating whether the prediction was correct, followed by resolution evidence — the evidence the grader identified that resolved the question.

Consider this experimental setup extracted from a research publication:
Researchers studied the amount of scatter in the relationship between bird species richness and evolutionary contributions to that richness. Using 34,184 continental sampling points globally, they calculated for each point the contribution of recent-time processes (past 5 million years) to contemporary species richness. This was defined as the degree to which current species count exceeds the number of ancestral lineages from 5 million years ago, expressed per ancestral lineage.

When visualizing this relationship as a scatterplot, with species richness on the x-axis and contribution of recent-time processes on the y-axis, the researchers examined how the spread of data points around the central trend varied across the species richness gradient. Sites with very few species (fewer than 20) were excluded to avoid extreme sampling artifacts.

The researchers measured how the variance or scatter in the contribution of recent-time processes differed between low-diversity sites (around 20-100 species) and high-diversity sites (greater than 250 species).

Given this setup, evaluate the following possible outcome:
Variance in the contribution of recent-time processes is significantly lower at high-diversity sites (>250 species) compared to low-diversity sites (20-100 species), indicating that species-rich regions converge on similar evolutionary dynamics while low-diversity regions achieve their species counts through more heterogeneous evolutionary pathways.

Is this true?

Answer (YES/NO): YES